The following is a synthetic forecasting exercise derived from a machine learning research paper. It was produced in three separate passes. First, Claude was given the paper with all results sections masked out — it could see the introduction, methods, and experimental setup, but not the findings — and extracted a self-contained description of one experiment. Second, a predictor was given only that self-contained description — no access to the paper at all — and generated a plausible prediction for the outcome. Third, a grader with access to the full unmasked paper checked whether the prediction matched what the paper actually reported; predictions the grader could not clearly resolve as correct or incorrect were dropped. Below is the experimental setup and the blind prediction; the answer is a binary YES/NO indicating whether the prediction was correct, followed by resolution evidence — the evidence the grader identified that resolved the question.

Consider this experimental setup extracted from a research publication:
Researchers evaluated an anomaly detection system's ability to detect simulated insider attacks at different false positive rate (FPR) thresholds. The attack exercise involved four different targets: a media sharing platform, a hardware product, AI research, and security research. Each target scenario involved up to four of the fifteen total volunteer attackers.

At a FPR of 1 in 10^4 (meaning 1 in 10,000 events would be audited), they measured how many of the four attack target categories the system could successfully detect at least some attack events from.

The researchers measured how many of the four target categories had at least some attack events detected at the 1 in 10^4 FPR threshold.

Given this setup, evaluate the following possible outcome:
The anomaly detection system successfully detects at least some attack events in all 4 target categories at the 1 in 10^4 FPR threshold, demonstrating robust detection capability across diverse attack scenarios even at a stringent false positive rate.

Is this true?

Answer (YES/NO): NO